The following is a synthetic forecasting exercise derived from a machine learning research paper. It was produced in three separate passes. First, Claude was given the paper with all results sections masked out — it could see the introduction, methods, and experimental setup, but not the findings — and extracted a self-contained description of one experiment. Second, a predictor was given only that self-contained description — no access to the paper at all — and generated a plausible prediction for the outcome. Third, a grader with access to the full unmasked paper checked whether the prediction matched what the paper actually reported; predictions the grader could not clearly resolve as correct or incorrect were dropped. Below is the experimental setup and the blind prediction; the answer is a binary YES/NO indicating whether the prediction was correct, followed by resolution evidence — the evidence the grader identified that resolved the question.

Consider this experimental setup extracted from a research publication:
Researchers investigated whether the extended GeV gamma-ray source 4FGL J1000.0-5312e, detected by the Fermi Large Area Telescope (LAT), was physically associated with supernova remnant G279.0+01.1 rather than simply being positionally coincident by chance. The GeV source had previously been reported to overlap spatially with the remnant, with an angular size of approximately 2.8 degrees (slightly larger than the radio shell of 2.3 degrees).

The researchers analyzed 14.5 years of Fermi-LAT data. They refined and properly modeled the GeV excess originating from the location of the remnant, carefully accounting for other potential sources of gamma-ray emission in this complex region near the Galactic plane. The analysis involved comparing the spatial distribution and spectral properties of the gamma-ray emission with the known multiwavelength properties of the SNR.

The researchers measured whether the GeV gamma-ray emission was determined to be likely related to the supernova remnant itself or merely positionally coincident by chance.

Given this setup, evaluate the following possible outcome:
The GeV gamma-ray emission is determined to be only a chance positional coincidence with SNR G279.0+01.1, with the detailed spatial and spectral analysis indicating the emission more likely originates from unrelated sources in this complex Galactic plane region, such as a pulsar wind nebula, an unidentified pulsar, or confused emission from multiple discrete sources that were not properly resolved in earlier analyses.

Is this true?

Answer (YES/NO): NO